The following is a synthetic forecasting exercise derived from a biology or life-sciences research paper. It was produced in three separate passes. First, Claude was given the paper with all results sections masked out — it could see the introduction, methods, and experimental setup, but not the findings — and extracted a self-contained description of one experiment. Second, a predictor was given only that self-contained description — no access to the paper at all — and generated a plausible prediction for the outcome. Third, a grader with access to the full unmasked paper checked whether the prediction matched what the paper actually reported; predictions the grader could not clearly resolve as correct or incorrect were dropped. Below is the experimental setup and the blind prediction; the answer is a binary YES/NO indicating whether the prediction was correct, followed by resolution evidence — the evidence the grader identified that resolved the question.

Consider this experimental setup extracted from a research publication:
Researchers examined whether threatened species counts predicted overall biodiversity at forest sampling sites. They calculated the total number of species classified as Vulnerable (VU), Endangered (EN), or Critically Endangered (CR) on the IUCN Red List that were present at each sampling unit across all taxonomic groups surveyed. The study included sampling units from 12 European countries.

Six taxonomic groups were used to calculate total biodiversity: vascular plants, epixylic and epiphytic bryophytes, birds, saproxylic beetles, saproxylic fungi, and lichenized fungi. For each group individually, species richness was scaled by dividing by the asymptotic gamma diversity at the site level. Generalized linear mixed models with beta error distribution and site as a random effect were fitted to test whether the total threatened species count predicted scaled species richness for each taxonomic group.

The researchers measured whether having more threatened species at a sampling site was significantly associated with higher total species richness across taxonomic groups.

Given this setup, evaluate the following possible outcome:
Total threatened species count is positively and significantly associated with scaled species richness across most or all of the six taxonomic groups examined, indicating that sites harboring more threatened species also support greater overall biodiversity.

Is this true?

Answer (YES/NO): NO